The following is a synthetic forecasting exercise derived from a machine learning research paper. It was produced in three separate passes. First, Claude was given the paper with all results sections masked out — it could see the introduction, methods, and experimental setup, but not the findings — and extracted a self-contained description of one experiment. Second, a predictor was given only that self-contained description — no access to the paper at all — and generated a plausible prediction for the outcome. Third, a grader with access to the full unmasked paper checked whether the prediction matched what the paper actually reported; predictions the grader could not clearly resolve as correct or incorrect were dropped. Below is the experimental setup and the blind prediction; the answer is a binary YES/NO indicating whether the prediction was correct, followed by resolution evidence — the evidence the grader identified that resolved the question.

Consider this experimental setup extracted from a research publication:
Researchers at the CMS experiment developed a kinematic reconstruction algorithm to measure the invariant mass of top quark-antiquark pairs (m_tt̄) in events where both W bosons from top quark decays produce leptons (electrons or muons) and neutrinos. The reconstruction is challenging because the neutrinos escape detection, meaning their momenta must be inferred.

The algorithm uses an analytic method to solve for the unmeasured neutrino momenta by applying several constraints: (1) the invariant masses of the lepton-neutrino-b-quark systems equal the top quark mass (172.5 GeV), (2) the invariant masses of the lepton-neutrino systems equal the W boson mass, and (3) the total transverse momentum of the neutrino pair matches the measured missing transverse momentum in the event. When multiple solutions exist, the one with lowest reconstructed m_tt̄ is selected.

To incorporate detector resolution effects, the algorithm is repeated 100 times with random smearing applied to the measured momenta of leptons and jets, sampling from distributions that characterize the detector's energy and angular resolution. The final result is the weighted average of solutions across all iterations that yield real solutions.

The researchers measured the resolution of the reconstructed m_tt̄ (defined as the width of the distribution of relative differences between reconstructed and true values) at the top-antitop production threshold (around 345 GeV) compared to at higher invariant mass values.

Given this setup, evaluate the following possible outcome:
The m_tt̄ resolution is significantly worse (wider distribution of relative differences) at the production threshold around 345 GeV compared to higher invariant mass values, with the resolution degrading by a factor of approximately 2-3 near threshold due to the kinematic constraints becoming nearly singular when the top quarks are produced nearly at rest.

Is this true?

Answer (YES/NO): NO